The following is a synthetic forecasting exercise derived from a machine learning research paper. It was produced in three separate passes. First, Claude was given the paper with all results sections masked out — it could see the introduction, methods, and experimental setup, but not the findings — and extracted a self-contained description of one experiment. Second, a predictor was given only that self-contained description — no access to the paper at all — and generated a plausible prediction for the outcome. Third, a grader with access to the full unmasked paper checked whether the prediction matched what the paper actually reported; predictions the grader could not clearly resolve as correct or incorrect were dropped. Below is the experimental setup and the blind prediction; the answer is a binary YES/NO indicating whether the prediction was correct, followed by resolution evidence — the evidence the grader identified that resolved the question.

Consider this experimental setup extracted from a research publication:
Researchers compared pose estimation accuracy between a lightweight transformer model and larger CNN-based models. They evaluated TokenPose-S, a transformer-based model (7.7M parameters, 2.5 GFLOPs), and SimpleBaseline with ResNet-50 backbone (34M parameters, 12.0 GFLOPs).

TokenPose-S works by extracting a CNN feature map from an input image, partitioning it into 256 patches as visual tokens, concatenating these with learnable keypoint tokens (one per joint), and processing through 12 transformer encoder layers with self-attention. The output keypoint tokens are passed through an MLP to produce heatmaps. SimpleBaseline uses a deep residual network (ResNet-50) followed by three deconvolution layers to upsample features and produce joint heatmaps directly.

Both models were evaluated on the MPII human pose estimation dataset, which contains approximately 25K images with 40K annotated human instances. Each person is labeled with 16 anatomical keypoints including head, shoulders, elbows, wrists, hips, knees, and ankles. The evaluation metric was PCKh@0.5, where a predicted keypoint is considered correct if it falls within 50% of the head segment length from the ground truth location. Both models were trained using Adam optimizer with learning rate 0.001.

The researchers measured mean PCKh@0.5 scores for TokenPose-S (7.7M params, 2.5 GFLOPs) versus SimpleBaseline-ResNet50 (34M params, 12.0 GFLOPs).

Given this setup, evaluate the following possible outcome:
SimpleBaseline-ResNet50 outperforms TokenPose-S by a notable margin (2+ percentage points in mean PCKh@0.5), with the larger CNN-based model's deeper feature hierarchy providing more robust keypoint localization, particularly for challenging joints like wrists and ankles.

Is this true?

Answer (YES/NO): YES